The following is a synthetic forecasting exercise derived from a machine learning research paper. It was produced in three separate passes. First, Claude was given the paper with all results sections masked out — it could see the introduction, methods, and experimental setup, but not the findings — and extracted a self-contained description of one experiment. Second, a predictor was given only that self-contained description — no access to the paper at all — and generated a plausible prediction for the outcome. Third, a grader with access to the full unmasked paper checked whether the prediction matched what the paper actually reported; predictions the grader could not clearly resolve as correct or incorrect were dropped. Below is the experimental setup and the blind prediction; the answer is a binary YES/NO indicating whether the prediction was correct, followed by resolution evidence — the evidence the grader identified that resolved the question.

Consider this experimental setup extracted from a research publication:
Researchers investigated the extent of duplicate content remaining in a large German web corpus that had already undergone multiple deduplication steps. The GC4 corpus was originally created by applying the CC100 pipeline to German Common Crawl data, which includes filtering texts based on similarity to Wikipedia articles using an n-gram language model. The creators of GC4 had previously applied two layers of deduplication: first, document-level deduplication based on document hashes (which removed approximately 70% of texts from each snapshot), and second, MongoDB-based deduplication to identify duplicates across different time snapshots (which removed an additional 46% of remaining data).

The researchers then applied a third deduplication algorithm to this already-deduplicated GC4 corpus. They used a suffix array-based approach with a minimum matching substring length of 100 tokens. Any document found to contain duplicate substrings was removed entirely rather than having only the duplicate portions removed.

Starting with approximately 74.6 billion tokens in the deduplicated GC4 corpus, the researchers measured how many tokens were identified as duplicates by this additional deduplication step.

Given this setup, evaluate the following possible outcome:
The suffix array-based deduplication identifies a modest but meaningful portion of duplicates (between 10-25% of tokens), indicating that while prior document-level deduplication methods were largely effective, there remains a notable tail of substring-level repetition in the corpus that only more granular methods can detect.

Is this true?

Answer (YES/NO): NO